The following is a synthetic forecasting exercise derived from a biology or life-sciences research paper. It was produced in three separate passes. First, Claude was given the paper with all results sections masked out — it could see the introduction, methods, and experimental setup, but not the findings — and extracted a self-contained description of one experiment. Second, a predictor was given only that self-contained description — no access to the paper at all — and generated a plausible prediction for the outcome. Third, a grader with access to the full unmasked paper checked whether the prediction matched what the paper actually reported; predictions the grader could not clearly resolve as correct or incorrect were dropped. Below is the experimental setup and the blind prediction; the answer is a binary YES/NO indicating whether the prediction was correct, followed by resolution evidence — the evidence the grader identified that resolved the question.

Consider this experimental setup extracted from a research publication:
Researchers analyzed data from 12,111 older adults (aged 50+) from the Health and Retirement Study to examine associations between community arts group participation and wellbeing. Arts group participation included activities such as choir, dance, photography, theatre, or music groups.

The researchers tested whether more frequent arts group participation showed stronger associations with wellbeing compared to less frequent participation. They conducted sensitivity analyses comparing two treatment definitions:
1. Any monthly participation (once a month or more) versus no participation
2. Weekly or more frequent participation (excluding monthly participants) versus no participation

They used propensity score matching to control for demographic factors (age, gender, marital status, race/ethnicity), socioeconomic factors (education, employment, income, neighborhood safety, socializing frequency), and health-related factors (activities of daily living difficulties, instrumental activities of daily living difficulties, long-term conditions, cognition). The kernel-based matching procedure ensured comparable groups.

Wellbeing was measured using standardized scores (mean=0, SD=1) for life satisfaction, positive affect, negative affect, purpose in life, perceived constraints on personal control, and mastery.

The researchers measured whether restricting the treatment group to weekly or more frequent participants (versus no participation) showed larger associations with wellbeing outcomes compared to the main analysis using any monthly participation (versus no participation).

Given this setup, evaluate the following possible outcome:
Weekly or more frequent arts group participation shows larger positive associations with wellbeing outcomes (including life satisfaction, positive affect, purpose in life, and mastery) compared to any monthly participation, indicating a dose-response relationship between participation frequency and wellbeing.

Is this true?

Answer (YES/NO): NO